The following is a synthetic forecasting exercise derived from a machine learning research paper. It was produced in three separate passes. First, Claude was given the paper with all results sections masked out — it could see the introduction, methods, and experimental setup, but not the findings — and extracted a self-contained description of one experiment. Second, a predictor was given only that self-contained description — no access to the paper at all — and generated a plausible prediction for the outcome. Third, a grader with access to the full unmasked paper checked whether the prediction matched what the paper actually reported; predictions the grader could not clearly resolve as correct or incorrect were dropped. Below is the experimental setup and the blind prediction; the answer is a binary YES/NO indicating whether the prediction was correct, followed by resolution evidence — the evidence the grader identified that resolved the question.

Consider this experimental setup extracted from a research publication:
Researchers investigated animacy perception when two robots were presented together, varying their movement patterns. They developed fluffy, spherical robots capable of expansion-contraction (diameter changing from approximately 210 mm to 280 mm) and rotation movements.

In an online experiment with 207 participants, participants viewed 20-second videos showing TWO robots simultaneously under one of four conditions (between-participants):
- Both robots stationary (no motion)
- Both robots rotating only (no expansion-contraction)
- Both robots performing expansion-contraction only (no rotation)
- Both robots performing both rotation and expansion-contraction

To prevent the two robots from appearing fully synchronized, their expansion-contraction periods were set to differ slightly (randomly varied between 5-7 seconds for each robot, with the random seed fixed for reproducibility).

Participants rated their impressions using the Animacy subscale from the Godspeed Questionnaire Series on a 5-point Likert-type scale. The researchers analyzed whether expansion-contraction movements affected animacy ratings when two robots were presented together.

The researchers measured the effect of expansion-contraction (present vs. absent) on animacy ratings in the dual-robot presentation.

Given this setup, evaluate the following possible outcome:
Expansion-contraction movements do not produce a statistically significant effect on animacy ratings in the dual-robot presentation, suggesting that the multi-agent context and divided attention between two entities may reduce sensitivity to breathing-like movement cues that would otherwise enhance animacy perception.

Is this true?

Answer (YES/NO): NO